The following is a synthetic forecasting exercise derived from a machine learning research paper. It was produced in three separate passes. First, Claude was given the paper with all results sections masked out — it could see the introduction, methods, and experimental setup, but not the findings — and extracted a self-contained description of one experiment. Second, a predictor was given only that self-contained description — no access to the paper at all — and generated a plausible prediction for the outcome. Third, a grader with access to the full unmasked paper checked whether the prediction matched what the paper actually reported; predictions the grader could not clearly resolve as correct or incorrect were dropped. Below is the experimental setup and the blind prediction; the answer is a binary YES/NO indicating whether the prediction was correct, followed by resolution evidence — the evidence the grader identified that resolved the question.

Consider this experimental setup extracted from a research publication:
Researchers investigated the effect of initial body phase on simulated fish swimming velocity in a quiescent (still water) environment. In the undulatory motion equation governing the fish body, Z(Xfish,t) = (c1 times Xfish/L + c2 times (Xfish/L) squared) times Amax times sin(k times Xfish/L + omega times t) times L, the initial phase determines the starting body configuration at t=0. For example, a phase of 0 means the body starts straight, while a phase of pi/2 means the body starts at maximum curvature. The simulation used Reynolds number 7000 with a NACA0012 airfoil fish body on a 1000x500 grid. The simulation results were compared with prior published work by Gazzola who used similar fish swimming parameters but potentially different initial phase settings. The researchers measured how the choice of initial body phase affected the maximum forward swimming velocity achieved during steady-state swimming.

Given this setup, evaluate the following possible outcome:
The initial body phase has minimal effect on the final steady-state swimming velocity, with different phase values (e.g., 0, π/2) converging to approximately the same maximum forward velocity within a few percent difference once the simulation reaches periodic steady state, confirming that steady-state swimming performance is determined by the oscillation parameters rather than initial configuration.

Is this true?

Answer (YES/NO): NO